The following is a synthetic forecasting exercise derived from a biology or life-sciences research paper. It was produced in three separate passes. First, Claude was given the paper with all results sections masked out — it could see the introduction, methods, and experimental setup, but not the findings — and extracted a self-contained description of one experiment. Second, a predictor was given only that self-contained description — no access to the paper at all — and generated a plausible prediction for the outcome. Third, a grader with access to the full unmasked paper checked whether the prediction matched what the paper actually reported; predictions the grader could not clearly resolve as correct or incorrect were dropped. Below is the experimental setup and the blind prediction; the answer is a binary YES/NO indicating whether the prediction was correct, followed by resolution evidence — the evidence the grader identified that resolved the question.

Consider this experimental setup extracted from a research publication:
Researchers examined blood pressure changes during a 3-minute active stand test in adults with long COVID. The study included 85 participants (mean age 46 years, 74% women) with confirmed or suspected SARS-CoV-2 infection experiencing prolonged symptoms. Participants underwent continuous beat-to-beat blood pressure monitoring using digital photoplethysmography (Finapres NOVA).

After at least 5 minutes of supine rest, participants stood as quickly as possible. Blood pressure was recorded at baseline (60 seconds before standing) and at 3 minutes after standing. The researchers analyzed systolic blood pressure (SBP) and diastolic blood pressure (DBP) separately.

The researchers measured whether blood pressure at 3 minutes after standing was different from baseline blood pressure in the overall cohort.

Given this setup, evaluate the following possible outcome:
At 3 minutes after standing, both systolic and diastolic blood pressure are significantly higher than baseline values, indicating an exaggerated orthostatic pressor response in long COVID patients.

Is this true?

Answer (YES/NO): NO